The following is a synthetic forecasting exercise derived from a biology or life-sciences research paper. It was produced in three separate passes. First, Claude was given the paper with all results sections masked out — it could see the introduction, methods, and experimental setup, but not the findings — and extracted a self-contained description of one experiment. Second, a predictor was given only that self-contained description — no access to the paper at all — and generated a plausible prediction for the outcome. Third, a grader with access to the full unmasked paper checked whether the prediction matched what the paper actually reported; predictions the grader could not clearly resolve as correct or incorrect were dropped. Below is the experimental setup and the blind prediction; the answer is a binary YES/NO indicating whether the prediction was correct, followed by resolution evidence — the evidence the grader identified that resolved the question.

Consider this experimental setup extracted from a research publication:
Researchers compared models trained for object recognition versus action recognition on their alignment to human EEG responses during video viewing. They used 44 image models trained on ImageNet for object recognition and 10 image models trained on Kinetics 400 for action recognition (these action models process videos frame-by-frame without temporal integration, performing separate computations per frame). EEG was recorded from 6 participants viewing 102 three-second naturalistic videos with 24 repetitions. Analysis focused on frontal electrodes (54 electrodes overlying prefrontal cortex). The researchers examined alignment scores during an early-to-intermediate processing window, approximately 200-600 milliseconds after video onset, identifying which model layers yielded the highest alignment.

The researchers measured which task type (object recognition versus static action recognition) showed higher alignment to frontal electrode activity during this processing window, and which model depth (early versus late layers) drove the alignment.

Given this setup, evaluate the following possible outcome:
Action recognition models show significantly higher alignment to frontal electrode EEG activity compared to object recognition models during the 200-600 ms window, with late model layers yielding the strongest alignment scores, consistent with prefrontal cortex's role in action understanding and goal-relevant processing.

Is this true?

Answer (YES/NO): YES